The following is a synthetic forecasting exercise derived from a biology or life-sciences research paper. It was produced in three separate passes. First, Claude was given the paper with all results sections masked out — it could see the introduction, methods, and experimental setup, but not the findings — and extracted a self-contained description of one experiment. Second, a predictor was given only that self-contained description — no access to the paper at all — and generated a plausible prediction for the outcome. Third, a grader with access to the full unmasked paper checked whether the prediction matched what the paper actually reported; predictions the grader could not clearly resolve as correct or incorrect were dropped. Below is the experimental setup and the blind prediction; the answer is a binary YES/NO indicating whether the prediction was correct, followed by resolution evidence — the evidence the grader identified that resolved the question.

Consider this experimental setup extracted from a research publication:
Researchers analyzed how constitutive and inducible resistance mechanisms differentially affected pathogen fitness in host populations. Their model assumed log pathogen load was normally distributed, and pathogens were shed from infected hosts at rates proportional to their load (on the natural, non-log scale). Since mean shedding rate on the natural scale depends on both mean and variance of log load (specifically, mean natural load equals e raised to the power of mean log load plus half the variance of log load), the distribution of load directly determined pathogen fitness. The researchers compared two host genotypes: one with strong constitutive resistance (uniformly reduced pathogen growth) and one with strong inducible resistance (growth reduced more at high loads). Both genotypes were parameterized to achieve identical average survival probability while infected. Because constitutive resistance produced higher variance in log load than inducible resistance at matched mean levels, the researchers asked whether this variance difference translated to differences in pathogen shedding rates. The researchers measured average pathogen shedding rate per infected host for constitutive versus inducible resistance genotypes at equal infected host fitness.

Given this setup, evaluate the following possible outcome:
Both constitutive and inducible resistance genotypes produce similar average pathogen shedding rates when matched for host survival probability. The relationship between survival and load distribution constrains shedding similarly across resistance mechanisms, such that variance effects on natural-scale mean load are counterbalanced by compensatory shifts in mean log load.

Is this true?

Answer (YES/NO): NO